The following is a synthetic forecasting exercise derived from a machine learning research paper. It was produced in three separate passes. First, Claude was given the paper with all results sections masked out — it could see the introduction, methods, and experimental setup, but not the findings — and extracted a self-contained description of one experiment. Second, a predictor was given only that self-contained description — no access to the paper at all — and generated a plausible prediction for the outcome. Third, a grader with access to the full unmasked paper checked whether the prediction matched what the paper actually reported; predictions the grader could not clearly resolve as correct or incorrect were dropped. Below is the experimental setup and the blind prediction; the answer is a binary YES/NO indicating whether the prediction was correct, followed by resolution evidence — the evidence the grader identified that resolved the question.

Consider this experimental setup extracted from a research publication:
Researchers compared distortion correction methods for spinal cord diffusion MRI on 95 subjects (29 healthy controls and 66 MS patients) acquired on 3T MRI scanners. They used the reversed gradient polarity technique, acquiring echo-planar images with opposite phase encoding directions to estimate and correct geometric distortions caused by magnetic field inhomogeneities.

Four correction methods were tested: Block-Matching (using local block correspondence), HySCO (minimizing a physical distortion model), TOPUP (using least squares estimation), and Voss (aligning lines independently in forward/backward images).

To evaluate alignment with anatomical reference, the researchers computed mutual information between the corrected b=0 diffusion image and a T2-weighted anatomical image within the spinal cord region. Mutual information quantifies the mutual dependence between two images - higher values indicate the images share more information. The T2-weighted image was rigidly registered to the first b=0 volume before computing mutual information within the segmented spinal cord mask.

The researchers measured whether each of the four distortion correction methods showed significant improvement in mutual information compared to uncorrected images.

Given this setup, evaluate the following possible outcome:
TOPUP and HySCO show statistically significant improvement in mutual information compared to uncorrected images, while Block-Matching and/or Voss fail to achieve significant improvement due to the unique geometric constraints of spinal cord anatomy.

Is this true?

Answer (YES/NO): NO